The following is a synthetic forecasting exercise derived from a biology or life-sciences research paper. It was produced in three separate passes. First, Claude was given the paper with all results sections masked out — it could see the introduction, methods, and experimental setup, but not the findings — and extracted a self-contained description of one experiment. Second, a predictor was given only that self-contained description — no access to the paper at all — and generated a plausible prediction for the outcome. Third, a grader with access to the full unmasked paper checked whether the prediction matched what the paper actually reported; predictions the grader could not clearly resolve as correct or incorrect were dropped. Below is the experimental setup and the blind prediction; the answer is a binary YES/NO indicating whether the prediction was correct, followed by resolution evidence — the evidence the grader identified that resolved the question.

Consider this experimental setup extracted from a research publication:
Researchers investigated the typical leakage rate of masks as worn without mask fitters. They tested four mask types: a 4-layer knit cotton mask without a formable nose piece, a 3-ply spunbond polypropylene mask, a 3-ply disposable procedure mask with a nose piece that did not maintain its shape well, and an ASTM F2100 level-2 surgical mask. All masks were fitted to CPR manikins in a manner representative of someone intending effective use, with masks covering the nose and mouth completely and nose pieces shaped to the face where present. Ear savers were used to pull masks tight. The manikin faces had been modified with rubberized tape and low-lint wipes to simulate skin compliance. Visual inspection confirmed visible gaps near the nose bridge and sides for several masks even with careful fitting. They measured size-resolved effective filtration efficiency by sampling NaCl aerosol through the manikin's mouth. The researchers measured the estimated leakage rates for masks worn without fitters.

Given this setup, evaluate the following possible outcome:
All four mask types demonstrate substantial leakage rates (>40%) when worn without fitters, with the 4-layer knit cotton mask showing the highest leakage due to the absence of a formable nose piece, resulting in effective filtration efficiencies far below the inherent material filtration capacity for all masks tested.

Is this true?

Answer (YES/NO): NO